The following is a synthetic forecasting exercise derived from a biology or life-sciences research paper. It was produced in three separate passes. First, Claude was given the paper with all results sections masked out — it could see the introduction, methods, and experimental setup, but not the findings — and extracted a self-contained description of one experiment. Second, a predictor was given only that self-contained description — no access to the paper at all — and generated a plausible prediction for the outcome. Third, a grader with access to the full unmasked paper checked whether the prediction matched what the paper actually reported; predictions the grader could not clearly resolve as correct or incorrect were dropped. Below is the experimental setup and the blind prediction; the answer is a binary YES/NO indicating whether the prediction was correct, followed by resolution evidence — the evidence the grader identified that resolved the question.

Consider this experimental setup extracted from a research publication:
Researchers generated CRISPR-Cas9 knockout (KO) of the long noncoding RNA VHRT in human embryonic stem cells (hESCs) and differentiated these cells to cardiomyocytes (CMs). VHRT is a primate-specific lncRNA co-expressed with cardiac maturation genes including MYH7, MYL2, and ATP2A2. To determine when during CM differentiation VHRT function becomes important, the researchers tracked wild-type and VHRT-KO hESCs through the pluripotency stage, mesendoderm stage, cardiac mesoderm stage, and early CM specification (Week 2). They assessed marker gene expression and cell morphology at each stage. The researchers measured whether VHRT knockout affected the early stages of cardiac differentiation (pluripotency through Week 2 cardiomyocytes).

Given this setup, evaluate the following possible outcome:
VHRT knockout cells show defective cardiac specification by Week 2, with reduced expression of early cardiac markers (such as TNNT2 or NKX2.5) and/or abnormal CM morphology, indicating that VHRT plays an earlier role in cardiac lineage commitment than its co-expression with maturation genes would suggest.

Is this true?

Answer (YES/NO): NO